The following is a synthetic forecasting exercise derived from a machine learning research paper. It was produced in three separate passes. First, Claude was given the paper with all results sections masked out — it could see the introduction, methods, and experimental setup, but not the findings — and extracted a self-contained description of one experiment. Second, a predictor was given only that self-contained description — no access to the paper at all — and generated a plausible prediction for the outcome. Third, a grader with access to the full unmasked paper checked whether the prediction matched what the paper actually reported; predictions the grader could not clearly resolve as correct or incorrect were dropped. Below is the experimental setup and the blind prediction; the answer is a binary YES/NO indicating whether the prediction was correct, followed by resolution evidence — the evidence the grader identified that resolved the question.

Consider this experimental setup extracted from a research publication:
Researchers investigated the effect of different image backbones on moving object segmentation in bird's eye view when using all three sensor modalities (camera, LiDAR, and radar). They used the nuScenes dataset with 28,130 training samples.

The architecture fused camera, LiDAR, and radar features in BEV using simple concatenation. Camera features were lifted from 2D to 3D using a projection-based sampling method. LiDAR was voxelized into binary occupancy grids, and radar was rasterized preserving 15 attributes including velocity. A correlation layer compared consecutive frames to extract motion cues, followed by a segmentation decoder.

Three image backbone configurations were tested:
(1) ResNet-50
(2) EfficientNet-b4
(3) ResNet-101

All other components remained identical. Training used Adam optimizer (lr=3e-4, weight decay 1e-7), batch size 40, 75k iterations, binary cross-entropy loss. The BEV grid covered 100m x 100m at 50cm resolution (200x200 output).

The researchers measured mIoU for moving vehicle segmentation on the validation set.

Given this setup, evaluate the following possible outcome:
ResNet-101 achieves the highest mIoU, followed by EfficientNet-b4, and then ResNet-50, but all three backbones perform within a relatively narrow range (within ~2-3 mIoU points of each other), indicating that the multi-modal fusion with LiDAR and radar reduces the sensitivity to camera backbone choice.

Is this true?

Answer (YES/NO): YES